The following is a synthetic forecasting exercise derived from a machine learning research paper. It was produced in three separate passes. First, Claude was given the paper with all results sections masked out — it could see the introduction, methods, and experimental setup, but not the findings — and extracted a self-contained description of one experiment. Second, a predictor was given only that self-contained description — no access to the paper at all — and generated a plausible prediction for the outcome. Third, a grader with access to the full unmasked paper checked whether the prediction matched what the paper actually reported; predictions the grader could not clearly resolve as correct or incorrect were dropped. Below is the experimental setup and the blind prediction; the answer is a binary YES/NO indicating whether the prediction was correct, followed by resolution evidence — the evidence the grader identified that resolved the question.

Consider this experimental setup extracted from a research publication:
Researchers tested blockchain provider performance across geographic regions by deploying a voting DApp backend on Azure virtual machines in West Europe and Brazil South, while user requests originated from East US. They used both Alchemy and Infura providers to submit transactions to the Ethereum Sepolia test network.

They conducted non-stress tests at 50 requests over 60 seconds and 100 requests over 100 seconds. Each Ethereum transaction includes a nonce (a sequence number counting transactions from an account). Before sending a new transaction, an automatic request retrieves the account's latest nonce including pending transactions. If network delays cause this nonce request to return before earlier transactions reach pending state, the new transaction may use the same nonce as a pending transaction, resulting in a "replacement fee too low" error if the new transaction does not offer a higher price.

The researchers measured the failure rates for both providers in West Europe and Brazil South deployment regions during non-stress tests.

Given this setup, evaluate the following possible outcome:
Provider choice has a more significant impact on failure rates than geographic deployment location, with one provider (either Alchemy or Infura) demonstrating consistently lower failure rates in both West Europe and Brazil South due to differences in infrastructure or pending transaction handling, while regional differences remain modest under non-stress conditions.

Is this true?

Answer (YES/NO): NO